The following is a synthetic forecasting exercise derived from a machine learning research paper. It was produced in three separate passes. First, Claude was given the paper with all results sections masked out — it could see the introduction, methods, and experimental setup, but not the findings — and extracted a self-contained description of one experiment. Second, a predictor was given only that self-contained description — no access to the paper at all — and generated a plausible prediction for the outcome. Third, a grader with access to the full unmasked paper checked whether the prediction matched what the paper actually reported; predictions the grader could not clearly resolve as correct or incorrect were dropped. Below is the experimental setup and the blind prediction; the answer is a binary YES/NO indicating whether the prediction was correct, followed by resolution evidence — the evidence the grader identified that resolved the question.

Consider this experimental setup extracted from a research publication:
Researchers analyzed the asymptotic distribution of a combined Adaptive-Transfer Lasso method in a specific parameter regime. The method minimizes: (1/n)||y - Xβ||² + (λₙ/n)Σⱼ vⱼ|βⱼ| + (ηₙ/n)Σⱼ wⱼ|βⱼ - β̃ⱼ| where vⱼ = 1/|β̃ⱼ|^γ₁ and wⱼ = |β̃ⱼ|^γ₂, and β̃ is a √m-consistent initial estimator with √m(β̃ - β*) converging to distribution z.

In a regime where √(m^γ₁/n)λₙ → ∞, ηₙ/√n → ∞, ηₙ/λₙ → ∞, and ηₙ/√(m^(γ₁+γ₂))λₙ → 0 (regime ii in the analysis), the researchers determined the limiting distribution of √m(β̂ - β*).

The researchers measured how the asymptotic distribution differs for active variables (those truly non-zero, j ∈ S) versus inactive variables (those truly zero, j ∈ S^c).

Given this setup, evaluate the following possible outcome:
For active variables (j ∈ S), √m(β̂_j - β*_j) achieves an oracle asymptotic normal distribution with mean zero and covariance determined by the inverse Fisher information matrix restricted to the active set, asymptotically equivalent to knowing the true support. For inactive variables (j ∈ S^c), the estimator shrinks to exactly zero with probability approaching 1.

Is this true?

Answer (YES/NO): NO